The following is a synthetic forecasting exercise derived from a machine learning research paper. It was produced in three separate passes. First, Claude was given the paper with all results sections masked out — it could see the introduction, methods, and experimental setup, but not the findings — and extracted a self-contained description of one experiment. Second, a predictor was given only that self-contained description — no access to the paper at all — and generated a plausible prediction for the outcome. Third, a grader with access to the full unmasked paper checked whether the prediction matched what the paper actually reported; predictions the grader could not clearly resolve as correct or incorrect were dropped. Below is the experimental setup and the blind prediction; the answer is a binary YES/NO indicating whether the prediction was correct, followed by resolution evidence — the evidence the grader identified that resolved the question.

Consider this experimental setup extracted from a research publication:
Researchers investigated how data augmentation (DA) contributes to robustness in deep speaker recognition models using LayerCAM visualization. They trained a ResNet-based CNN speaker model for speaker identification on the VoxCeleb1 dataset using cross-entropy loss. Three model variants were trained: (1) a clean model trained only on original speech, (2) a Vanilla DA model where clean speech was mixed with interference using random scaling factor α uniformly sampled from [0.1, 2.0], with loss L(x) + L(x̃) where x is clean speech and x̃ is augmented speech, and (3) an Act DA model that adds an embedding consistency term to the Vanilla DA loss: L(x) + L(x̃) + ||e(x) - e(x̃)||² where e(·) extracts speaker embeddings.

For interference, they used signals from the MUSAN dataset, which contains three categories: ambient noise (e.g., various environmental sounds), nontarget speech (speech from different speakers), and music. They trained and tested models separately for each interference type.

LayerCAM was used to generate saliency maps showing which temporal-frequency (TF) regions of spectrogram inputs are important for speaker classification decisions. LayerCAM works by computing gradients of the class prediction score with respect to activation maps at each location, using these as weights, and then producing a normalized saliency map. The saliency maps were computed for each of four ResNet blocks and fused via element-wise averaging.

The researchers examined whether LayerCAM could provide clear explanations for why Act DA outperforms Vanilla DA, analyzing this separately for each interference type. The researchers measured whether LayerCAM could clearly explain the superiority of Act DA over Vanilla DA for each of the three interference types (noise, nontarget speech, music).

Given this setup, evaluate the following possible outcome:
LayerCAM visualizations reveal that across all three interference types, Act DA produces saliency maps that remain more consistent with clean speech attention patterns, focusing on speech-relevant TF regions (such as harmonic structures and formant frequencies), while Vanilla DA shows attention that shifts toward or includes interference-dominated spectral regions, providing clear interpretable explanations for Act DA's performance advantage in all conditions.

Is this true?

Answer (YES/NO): NO